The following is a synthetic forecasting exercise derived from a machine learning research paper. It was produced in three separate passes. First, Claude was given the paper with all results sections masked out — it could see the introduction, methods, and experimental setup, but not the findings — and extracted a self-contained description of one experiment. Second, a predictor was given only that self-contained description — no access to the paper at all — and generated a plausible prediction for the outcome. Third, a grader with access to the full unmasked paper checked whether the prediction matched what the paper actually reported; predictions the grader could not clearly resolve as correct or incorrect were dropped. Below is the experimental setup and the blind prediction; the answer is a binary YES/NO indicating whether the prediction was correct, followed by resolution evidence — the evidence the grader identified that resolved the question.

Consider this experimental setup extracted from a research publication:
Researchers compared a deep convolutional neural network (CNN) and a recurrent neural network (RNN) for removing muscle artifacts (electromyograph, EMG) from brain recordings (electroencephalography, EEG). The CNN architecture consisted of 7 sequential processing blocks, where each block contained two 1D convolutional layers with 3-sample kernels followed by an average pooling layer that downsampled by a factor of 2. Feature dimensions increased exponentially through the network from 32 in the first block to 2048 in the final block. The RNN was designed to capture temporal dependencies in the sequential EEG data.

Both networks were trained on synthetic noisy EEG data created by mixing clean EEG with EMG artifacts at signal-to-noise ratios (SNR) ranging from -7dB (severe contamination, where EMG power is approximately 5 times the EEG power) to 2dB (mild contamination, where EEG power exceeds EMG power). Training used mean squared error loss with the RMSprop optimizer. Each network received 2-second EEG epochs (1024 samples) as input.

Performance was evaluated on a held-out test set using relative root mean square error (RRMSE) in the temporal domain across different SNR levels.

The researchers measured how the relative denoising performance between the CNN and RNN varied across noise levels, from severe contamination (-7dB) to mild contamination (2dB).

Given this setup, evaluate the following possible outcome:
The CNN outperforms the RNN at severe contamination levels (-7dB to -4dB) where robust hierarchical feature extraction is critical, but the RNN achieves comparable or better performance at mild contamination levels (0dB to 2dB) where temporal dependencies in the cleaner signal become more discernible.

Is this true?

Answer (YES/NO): YES